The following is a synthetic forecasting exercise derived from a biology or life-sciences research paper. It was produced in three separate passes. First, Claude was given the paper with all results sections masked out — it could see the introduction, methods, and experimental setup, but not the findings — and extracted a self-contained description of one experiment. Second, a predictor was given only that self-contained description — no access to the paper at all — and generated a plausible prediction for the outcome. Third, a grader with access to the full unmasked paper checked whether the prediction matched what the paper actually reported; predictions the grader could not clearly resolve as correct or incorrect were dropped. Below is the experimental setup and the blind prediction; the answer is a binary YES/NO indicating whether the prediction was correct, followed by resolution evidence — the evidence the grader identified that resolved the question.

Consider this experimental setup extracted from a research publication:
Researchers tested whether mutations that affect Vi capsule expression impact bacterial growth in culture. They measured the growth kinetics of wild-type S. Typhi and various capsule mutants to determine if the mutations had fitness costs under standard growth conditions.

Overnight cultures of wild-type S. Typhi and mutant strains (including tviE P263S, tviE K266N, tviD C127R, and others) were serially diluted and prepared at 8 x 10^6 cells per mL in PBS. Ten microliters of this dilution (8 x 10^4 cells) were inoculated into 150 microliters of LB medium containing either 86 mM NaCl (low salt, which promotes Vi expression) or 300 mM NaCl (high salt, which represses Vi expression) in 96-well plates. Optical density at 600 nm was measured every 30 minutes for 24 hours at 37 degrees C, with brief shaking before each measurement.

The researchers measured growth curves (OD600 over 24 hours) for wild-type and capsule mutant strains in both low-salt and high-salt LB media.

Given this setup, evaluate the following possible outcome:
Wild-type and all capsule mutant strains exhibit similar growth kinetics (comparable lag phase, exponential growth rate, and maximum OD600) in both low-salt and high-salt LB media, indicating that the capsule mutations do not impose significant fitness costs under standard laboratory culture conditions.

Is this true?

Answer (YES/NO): YES